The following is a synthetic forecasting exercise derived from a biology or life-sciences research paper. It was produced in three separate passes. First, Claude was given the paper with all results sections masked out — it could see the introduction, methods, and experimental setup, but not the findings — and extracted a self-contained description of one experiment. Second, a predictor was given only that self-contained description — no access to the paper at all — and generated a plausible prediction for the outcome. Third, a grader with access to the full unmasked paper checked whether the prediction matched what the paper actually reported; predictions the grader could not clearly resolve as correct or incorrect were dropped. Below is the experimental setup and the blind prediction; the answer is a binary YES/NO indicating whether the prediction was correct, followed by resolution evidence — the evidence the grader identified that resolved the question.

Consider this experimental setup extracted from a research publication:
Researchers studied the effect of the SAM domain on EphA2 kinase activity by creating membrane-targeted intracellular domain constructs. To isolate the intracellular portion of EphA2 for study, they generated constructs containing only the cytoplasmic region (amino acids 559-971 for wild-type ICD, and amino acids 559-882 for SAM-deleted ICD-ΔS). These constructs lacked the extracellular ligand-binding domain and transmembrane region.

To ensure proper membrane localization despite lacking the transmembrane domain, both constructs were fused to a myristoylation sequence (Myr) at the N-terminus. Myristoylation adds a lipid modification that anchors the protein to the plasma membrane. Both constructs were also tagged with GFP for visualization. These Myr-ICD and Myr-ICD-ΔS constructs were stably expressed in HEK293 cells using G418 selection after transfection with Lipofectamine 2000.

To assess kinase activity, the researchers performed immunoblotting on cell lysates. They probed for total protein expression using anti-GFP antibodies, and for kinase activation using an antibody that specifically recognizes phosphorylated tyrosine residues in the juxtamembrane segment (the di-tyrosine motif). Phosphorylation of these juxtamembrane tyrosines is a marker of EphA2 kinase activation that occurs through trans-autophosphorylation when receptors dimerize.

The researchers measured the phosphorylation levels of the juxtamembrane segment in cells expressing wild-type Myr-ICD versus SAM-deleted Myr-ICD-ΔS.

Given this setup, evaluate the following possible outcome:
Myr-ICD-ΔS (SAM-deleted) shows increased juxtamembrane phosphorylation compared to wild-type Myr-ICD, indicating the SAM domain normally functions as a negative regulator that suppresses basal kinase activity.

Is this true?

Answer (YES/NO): YES